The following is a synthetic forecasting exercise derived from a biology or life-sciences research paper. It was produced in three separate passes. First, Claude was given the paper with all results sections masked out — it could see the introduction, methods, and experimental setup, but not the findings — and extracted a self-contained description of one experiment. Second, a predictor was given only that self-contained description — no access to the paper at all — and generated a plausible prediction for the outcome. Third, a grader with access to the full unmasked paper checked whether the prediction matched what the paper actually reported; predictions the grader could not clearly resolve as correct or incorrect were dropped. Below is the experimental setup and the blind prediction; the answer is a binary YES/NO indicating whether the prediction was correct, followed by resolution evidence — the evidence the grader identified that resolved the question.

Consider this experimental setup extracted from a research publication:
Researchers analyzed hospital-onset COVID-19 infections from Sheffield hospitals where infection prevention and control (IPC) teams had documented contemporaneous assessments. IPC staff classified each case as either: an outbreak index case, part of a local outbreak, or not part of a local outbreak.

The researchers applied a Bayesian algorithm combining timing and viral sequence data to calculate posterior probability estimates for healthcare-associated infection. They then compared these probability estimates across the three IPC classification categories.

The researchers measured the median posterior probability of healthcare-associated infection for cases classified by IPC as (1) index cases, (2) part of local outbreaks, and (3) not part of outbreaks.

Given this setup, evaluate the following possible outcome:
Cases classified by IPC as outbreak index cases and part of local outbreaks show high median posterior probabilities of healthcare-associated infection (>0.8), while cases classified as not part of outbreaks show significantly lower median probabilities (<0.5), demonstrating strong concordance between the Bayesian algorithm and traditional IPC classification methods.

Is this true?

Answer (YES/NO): NO